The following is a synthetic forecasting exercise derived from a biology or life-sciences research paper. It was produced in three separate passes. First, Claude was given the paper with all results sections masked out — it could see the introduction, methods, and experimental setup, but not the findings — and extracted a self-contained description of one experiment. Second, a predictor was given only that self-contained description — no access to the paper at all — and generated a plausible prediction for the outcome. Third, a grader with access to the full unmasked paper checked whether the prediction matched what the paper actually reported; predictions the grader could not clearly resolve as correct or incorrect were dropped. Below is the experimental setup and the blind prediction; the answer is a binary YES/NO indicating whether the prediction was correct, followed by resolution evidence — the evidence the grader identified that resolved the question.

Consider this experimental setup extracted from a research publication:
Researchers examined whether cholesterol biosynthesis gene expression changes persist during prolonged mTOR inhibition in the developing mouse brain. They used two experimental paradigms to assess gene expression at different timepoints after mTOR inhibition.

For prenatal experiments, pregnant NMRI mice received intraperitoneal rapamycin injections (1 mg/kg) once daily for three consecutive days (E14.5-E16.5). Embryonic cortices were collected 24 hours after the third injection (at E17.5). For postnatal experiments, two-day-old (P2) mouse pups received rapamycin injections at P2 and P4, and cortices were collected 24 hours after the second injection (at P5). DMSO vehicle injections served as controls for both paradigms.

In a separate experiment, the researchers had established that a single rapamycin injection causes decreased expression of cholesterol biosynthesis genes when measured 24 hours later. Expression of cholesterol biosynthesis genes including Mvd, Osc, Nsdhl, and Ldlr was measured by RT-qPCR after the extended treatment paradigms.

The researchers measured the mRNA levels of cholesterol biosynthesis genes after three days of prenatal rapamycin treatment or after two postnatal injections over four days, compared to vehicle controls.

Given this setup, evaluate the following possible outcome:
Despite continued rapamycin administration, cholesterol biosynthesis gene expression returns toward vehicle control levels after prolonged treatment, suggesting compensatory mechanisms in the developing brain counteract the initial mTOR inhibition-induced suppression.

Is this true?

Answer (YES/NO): YES